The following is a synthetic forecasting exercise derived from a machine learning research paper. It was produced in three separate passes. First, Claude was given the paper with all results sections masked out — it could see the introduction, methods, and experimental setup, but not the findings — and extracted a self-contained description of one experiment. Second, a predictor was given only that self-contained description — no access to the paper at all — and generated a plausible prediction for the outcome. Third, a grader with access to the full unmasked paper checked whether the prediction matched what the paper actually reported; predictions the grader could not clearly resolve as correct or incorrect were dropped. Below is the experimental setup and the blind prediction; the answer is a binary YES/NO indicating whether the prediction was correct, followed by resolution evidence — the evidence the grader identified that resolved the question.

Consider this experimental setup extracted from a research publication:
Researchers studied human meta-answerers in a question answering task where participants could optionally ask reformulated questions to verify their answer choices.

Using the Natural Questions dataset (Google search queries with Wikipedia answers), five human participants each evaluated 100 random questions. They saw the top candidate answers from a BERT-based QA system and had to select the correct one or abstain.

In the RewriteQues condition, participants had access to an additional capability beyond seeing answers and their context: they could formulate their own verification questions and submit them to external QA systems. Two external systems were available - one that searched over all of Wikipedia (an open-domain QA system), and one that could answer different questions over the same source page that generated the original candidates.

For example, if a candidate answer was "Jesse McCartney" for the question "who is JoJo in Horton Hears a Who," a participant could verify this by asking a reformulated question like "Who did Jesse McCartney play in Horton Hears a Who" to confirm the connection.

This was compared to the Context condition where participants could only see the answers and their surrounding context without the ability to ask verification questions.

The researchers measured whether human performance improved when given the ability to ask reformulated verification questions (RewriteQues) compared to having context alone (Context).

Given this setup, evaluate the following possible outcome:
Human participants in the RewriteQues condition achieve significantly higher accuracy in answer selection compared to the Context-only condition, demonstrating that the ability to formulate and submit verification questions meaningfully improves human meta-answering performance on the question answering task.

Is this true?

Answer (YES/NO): NO